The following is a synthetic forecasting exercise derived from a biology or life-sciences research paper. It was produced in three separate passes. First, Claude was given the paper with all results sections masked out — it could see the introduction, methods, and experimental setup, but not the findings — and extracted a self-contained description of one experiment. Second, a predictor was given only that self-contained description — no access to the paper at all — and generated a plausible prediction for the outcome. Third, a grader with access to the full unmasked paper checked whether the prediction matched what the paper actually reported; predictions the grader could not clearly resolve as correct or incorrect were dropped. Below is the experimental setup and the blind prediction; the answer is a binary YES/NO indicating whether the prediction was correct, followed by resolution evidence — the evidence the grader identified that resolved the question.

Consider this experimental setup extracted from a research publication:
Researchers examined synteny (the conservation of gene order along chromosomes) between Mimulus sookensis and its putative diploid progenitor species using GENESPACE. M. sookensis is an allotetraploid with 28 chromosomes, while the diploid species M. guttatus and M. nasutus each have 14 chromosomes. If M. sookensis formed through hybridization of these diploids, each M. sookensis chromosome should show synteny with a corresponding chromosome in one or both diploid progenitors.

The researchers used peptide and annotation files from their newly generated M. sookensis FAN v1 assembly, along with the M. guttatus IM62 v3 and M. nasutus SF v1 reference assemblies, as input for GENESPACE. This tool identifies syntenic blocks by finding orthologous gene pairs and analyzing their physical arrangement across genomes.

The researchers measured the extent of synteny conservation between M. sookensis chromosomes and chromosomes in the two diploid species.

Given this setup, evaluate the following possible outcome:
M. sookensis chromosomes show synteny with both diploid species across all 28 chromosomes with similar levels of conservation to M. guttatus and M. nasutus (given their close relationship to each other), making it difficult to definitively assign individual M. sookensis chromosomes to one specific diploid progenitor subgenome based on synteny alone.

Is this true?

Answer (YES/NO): YES